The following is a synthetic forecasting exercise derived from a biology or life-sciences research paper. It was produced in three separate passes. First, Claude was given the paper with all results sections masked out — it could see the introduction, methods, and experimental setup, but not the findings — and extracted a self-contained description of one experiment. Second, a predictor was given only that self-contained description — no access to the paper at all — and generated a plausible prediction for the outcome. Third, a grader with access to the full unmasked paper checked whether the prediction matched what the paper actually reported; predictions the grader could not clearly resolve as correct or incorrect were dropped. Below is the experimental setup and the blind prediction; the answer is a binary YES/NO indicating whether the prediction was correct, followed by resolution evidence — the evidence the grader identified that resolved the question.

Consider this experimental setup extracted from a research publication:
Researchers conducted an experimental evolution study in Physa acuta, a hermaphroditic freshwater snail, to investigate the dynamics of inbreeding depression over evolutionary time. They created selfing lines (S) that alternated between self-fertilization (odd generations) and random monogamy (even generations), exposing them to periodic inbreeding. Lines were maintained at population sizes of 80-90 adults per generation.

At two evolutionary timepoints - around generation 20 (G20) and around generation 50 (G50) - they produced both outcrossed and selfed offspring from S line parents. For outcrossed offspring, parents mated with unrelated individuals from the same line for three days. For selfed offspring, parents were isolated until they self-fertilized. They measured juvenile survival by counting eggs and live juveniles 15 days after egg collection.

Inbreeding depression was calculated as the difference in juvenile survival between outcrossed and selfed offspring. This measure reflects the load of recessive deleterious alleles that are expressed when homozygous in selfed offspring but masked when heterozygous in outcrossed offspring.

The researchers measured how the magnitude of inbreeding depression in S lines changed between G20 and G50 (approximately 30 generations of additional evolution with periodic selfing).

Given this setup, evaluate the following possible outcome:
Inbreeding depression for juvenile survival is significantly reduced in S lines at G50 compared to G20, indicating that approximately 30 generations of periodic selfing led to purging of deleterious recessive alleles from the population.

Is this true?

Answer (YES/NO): NO